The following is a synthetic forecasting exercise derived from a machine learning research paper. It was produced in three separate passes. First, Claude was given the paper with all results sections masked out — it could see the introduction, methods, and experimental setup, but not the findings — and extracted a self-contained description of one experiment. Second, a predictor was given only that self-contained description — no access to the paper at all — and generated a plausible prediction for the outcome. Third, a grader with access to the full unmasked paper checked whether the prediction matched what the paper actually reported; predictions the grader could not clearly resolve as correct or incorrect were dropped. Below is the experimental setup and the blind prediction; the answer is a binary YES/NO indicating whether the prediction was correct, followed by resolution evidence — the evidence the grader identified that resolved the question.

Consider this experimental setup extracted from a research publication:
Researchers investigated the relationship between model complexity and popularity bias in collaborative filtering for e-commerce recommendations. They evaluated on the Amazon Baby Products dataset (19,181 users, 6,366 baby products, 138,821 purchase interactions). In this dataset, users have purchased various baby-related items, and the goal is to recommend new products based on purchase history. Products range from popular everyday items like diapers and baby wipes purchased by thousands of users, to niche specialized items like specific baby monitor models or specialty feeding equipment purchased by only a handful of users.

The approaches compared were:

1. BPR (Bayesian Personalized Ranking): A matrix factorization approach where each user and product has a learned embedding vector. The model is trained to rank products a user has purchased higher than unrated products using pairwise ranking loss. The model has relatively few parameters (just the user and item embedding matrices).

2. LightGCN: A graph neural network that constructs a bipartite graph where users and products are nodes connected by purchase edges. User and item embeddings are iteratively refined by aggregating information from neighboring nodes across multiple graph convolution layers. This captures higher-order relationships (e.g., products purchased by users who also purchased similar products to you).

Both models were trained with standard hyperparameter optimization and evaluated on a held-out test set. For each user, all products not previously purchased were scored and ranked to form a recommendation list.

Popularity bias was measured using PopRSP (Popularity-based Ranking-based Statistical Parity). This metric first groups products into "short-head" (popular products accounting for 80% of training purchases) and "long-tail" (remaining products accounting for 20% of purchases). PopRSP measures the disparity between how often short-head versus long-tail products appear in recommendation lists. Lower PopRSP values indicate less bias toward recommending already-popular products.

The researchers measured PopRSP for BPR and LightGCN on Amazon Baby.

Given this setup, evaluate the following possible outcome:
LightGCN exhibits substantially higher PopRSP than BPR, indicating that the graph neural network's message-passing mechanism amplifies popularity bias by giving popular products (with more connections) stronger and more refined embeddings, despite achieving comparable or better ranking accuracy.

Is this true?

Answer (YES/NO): NO